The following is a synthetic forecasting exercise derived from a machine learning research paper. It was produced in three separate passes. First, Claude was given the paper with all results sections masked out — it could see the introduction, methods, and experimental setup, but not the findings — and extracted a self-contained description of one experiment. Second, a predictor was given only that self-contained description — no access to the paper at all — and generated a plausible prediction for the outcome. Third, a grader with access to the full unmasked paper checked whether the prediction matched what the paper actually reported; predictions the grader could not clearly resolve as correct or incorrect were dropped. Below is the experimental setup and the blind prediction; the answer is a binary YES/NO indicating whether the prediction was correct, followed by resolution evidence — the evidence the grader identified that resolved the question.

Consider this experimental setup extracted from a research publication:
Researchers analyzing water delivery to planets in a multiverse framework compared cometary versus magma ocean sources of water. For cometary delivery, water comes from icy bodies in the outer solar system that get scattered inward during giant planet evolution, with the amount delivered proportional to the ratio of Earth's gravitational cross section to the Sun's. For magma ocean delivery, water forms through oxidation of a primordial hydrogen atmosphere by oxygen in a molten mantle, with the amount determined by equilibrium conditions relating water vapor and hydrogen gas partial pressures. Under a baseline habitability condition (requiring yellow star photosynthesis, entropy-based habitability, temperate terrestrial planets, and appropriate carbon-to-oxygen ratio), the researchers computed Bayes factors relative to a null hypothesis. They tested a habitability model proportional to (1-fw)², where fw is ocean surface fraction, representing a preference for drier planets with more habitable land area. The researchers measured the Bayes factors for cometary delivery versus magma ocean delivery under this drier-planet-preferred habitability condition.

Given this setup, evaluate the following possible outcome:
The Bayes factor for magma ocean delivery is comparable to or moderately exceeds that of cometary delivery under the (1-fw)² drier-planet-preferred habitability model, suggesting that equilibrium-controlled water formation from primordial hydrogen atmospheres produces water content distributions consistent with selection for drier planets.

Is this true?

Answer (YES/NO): NO